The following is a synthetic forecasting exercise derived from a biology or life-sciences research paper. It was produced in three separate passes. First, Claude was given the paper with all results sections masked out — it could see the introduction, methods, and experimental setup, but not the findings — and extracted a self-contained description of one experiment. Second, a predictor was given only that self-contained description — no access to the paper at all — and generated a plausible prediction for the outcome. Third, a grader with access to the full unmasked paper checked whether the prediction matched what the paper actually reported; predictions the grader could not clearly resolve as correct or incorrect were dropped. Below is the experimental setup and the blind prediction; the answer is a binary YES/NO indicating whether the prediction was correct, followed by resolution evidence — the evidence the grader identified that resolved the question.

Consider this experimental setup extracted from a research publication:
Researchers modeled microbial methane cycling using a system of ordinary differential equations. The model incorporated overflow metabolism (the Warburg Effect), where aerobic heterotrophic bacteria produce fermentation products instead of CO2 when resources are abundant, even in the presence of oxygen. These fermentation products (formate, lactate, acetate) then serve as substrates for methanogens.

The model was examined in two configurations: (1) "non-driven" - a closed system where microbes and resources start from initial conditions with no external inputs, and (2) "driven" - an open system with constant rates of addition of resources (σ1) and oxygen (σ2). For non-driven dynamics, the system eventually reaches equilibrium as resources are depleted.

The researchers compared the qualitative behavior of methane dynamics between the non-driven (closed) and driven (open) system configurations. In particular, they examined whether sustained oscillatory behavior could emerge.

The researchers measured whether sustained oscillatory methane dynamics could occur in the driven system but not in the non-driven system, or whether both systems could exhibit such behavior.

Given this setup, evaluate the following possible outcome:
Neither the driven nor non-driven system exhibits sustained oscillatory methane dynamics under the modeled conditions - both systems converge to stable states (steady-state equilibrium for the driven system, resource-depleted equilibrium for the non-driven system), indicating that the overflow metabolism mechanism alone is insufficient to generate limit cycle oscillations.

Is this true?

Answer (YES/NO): NO